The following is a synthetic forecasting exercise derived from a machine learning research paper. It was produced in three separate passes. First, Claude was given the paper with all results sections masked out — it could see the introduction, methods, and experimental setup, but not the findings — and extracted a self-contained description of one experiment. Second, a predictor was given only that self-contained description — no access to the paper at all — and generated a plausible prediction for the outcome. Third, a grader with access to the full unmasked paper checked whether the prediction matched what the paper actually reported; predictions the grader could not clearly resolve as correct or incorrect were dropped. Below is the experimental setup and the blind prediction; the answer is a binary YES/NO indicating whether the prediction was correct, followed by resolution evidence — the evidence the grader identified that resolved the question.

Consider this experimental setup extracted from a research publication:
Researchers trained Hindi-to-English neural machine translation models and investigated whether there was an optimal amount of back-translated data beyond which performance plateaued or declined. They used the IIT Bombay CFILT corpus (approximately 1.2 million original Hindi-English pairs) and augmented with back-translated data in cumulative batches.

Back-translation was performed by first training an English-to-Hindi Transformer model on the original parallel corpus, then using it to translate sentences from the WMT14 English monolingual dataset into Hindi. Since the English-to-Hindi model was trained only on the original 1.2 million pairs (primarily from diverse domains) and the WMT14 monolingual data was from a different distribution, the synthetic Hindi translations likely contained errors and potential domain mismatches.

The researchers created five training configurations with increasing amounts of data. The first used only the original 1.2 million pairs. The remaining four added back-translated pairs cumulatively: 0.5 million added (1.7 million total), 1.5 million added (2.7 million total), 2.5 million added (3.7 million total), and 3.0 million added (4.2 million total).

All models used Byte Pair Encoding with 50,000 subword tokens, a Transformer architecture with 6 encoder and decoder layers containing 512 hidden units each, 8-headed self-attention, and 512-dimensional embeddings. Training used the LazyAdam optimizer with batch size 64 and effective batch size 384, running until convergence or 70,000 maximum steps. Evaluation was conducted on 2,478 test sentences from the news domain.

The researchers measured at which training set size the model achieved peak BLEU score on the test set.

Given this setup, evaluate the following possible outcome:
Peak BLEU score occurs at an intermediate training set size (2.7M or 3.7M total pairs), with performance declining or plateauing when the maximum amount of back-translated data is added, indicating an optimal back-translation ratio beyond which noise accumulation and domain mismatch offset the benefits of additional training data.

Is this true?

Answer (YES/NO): YES